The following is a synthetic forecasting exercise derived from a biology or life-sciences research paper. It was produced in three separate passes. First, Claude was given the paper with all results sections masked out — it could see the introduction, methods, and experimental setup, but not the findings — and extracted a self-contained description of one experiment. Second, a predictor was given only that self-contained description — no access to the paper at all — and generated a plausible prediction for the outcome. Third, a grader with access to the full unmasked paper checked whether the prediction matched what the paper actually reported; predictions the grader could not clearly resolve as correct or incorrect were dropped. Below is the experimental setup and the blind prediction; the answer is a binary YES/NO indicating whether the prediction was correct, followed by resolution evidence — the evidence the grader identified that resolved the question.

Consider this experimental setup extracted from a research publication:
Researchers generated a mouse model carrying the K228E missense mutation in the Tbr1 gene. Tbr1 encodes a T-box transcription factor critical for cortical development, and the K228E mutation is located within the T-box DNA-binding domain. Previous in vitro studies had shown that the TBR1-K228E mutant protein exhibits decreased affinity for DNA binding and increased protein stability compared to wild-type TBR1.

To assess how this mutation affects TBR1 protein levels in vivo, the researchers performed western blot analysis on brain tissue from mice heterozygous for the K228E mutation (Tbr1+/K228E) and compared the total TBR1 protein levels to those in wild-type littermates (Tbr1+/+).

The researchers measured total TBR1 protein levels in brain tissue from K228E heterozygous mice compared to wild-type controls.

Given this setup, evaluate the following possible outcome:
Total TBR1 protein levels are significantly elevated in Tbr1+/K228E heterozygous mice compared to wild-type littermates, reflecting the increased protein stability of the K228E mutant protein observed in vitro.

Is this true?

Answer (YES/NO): NO